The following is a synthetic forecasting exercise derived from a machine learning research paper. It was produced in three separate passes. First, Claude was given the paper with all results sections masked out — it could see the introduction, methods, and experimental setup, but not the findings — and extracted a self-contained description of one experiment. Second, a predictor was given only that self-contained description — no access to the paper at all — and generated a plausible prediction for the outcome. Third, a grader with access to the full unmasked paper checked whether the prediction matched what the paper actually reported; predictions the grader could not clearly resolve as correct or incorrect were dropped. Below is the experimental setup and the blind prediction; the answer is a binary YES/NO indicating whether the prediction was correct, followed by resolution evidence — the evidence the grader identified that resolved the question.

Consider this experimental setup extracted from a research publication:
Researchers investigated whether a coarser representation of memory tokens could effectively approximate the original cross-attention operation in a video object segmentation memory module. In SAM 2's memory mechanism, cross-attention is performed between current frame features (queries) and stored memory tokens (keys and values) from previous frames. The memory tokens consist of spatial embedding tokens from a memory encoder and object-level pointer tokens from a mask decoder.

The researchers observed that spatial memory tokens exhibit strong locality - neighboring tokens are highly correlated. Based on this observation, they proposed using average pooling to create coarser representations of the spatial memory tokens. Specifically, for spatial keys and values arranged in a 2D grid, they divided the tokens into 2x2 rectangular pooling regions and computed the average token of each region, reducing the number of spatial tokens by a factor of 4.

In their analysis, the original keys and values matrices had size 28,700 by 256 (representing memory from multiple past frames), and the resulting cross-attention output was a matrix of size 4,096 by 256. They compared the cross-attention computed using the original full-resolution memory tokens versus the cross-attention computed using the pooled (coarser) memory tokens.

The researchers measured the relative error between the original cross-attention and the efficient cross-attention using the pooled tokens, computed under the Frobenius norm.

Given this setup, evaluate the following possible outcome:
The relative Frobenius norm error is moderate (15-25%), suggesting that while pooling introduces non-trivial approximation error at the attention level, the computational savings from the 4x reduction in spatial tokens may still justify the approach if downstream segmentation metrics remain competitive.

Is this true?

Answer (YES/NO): NO